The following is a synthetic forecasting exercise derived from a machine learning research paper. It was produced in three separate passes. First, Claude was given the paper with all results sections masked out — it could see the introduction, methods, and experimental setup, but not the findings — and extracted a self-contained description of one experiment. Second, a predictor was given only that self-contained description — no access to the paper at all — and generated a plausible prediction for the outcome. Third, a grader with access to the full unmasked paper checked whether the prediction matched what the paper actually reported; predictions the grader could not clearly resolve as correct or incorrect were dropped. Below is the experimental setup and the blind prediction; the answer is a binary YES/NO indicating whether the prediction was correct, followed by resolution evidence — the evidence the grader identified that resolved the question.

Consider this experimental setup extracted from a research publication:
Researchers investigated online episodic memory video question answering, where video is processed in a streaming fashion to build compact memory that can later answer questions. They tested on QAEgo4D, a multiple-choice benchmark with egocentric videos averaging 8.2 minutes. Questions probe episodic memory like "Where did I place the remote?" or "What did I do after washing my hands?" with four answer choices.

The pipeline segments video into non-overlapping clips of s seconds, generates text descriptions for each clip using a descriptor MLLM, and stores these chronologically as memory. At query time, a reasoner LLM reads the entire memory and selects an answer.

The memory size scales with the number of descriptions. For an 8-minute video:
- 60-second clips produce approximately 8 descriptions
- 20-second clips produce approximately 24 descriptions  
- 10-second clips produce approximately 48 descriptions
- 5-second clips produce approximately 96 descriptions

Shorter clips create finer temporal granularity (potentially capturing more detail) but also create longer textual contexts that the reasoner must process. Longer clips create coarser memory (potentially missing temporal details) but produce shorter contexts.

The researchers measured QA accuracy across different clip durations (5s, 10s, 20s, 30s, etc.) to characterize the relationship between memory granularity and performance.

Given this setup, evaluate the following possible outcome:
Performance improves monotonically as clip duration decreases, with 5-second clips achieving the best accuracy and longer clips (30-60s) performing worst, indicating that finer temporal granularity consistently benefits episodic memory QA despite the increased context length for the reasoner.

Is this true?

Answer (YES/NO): NO